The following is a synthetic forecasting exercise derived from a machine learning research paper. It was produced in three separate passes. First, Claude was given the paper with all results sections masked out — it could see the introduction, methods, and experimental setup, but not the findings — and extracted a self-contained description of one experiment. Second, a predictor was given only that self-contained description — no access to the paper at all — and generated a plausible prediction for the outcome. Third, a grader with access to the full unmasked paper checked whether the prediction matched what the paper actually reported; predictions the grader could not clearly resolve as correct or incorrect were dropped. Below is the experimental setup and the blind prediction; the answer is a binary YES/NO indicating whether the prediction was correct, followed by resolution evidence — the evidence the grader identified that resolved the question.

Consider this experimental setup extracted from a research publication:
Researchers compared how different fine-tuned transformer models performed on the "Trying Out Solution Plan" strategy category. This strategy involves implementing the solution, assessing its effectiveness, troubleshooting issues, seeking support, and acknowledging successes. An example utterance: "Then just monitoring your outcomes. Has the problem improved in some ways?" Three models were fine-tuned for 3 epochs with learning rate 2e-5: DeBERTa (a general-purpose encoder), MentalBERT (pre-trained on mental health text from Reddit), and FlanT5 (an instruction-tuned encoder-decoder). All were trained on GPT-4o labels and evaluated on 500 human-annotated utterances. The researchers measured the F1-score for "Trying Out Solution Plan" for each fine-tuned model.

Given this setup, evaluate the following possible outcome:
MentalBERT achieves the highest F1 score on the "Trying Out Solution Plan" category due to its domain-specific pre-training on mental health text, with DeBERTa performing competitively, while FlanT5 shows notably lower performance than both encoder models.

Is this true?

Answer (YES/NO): YES